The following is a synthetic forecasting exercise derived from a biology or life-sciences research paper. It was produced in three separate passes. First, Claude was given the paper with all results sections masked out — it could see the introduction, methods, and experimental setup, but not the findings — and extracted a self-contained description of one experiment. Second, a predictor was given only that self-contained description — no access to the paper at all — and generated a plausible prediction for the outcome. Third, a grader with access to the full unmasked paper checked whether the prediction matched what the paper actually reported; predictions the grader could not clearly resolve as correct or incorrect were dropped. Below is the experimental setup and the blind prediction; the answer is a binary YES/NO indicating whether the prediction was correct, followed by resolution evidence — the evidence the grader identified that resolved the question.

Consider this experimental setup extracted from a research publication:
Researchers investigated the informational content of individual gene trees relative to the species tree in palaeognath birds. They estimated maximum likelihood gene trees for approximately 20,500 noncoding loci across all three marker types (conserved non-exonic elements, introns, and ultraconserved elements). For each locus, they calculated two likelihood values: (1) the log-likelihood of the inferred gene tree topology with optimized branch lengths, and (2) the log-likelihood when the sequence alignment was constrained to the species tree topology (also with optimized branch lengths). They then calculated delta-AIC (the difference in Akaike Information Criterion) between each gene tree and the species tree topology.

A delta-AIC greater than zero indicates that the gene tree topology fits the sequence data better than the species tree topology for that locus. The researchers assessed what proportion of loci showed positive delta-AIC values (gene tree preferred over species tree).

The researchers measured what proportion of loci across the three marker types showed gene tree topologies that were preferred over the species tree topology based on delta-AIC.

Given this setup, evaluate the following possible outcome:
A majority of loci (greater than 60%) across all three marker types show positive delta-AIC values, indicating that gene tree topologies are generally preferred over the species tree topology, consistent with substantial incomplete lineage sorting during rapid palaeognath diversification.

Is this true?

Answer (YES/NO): NO